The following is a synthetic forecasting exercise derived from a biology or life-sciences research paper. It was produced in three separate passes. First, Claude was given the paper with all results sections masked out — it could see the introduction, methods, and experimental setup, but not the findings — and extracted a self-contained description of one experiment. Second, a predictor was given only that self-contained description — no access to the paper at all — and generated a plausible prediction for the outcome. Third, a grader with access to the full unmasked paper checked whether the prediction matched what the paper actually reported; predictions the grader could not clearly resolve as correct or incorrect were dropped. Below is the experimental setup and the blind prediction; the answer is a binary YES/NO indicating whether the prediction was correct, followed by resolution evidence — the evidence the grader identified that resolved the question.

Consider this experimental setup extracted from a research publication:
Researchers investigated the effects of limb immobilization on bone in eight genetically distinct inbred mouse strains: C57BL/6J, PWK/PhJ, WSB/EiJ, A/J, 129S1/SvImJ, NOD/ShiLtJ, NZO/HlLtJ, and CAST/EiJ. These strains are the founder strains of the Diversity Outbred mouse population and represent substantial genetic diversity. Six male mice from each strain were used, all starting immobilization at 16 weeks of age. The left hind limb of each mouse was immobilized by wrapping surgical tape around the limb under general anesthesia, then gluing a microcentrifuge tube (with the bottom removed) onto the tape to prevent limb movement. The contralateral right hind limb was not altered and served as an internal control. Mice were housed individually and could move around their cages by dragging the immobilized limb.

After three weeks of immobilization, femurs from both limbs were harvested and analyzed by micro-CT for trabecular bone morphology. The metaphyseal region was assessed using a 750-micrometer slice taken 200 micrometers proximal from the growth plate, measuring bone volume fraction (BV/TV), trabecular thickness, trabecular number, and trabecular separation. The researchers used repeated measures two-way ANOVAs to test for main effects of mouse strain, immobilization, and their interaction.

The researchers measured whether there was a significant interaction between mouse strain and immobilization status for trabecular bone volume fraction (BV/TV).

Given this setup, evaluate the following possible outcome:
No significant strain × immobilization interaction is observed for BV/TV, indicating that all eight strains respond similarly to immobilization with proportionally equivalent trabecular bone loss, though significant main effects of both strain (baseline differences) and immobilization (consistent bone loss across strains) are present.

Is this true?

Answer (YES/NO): NO